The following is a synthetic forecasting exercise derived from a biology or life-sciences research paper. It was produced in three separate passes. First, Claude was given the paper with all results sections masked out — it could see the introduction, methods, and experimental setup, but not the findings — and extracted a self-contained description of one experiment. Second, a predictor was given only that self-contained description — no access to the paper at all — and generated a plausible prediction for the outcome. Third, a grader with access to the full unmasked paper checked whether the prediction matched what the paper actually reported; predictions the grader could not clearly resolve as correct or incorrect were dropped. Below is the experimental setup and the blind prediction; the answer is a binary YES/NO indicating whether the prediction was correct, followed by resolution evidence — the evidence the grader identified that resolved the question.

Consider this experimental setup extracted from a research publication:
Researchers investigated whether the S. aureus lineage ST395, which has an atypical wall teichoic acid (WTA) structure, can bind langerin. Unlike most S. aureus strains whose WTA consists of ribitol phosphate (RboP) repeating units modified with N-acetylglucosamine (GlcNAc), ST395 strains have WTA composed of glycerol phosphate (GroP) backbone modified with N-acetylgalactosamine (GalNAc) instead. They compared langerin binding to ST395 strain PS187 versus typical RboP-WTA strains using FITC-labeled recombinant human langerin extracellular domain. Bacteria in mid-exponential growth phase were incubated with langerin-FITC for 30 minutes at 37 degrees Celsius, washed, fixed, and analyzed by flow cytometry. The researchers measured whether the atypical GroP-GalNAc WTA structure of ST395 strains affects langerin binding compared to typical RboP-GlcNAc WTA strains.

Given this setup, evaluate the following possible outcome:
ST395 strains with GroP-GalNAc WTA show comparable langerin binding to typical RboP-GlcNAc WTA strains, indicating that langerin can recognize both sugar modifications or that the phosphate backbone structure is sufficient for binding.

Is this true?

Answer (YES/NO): NO